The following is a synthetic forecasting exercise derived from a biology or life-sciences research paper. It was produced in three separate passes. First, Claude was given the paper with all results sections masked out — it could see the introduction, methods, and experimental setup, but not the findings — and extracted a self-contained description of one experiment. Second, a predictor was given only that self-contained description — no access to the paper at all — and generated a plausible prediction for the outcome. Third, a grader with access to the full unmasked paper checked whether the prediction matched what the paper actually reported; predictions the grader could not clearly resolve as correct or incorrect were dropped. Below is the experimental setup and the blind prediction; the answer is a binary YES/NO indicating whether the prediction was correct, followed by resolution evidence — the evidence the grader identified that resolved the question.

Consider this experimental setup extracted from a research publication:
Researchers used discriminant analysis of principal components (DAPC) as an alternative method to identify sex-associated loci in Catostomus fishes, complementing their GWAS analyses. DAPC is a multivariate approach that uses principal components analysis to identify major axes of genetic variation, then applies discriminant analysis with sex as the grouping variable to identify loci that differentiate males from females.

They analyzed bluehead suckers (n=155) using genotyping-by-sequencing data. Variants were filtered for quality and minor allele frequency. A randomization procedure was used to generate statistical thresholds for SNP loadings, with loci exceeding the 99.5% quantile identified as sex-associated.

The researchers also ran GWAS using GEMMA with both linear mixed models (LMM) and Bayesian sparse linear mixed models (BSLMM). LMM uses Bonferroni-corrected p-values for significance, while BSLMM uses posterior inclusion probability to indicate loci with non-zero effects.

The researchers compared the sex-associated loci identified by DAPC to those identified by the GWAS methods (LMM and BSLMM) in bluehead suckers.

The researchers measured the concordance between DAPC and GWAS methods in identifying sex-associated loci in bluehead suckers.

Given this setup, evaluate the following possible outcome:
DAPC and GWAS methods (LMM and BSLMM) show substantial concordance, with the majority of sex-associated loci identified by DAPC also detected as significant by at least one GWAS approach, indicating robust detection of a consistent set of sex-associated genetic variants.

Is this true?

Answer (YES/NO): NO